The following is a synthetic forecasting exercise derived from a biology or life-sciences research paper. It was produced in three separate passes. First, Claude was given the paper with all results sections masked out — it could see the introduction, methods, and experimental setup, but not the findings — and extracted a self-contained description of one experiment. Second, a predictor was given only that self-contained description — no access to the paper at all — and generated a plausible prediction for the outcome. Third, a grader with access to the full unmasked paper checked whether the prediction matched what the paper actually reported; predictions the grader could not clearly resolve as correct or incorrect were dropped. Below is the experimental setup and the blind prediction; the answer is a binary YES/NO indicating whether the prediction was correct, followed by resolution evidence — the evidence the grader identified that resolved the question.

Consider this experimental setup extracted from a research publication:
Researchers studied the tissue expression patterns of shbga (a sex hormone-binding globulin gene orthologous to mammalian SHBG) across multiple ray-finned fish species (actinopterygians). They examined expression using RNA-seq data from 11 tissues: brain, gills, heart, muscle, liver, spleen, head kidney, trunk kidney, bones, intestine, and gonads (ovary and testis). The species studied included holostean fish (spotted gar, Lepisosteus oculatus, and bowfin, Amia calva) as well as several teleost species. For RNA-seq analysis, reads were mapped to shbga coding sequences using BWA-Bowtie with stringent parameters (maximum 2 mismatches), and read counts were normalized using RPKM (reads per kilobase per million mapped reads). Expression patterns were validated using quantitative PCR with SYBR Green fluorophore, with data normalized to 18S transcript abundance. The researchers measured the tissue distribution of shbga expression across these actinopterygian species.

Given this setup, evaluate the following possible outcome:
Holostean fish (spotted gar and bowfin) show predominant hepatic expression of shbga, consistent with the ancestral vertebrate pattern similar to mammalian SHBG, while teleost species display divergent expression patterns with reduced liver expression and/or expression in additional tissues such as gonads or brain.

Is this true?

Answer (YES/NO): NO